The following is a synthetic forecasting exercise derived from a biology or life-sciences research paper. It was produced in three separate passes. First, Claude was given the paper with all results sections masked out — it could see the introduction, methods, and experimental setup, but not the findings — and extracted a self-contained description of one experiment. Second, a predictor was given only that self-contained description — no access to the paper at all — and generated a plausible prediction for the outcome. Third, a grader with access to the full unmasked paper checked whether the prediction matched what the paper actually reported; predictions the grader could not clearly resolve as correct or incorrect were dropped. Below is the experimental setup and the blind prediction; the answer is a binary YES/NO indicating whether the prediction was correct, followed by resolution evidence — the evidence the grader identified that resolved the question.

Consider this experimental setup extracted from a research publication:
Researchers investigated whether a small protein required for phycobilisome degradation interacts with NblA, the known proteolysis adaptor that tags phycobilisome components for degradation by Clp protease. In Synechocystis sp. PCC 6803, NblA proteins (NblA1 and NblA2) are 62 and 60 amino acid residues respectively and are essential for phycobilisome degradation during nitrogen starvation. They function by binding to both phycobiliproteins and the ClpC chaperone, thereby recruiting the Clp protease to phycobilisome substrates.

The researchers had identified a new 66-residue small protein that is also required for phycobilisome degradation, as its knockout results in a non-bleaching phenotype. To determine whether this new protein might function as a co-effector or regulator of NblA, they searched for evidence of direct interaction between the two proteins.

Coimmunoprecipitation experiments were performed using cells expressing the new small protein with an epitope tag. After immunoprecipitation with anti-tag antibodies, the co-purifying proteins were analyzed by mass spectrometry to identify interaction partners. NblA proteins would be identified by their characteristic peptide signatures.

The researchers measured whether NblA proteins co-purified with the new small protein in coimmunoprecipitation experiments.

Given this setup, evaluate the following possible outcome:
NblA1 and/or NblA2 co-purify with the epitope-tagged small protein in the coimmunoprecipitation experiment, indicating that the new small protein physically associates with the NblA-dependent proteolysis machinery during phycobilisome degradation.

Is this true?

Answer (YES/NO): NO